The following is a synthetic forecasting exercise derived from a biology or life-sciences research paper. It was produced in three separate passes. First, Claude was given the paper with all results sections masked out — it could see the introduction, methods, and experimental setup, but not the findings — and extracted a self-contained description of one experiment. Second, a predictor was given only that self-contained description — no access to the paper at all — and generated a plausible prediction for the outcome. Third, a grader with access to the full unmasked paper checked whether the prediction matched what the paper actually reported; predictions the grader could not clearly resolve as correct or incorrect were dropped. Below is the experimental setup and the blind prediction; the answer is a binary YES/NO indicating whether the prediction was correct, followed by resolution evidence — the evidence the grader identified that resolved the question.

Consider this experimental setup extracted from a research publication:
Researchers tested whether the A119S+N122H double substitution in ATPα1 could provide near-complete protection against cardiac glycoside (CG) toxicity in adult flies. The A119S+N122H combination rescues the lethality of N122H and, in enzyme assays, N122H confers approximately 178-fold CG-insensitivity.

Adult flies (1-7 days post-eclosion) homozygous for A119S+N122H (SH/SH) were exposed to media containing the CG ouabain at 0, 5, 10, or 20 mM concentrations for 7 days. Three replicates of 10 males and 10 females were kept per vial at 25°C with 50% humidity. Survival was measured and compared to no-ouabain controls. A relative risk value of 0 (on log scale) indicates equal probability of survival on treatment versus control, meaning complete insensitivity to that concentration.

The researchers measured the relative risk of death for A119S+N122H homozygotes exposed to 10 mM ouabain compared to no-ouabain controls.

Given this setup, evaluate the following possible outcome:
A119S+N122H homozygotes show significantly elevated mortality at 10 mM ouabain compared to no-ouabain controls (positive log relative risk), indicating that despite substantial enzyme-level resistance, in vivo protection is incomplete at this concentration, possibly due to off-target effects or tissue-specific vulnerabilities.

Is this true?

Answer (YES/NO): NO